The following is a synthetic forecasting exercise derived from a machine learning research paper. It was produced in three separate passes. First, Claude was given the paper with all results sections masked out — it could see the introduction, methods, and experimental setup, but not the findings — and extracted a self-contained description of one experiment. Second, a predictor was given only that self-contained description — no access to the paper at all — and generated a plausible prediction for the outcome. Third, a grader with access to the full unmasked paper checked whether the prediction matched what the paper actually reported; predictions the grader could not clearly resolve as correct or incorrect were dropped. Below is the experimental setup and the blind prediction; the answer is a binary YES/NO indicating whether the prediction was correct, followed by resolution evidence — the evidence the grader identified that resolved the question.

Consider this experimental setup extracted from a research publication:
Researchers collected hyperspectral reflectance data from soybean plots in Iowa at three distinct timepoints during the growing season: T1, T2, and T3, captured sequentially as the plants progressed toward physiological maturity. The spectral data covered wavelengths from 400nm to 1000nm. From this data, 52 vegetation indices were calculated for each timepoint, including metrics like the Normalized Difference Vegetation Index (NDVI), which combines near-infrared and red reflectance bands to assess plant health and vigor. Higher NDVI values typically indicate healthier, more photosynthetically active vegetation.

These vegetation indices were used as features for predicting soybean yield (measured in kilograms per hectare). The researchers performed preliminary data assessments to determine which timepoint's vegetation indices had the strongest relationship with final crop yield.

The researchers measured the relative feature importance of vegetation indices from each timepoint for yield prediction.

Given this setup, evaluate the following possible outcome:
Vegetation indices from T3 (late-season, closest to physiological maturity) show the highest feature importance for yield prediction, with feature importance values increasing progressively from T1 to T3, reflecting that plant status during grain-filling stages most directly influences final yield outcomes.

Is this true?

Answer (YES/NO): NO